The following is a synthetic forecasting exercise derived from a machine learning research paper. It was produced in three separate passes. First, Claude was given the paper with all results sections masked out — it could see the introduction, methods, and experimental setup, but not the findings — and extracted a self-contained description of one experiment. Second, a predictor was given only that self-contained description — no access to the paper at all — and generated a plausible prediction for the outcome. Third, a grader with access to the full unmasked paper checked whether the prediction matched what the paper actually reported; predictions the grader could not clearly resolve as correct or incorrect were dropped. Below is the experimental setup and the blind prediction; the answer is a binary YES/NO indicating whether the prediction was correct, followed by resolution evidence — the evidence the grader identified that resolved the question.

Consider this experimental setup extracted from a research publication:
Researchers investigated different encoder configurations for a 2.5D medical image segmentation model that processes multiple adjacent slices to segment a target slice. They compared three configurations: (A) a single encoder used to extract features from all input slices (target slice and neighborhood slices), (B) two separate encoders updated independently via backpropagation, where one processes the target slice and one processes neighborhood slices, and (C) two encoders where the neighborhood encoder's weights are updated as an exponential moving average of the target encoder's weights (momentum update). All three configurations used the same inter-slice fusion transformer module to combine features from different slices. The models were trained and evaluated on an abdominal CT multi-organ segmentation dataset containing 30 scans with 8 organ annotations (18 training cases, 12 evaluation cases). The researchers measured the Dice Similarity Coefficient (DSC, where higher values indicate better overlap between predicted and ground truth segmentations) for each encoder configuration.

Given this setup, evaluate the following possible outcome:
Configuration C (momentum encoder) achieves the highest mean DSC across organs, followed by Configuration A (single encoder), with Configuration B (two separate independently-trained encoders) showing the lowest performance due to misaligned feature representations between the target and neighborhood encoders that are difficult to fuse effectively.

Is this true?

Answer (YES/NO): NO